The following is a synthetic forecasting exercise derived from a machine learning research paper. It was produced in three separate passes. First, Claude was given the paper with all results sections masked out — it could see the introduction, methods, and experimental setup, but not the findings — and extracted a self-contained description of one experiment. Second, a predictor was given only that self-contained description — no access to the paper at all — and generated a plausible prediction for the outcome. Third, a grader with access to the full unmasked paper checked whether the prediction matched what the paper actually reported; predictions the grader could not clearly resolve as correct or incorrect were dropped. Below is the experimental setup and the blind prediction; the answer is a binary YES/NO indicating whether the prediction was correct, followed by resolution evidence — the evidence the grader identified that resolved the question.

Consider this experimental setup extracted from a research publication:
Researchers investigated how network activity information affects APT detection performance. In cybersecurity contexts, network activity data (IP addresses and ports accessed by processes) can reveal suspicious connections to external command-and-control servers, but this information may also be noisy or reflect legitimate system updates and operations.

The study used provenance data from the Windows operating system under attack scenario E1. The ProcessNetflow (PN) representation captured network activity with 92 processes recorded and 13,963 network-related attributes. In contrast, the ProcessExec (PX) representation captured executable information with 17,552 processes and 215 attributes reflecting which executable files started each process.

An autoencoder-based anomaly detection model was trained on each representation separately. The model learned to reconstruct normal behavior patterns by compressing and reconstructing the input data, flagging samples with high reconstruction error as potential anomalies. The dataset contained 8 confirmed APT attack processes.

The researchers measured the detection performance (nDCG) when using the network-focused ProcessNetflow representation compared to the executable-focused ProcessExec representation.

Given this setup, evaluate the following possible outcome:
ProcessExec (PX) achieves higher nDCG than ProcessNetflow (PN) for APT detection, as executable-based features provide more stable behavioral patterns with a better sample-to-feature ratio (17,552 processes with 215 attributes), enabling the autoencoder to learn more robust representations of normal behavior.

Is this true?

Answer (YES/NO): NO